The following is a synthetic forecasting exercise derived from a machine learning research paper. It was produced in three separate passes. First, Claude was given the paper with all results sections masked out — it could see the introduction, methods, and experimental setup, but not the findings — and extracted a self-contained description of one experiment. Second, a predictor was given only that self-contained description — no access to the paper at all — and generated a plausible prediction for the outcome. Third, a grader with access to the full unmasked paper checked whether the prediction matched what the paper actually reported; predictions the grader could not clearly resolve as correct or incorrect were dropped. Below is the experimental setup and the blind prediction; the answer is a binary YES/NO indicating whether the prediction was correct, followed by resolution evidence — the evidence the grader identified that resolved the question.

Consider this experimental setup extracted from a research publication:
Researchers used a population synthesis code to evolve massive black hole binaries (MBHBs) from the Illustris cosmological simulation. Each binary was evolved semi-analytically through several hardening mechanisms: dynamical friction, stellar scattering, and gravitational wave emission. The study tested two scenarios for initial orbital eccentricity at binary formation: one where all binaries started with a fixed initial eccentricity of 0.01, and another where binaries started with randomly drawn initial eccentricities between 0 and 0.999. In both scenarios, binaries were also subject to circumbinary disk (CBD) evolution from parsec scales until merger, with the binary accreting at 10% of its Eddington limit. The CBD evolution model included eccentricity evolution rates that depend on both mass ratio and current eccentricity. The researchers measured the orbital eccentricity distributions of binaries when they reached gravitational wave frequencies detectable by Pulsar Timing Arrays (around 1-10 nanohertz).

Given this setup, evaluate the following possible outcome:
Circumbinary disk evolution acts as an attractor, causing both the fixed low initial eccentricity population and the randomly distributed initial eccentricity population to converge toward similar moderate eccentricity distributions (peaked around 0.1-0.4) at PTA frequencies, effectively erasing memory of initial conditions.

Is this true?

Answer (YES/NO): NO